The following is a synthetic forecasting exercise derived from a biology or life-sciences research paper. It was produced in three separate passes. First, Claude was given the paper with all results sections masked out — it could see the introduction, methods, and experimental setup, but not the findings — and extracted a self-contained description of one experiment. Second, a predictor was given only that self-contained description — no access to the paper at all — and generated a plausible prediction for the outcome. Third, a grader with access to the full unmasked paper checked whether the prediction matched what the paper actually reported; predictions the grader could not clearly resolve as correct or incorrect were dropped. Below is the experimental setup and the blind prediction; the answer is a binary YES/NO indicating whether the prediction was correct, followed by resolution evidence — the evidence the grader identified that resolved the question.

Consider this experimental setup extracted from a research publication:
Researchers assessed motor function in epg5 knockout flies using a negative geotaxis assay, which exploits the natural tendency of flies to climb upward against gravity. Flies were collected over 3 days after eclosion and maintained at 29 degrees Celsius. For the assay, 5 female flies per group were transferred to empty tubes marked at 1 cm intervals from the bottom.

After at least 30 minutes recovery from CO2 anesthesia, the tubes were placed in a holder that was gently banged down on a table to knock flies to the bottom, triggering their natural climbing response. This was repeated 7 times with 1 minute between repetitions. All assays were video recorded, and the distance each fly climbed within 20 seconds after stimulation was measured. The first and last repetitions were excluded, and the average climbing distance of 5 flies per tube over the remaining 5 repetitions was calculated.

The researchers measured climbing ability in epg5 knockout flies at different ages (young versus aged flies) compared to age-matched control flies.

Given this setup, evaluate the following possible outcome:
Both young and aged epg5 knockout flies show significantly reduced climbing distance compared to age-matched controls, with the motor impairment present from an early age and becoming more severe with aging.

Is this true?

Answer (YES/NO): NO